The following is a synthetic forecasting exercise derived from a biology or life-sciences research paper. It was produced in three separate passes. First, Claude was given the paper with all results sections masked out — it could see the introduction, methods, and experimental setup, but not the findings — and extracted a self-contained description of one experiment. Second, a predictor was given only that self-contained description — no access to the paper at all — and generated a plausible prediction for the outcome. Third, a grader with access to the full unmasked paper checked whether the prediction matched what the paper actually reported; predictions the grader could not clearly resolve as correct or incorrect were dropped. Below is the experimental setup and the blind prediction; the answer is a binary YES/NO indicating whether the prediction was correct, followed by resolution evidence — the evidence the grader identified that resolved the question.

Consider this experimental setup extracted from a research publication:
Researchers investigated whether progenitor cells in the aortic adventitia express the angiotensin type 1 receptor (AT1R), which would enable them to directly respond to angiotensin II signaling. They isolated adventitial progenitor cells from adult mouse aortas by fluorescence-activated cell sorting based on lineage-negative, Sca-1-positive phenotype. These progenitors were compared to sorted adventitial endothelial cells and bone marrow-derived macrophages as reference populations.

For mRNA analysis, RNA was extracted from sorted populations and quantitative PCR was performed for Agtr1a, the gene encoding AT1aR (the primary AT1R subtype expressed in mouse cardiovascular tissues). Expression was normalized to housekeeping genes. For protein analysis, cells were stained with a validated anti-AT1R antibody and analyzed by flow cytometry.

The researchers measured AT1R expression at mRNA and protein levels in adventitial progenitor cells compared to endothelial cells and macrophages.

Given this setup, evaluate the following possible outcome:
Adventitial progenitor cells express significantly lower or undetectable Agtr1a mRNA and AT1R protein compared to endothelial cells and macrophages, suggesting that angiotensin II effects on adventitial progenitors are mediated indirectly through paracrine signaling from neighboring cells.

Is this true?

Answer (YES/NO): NO